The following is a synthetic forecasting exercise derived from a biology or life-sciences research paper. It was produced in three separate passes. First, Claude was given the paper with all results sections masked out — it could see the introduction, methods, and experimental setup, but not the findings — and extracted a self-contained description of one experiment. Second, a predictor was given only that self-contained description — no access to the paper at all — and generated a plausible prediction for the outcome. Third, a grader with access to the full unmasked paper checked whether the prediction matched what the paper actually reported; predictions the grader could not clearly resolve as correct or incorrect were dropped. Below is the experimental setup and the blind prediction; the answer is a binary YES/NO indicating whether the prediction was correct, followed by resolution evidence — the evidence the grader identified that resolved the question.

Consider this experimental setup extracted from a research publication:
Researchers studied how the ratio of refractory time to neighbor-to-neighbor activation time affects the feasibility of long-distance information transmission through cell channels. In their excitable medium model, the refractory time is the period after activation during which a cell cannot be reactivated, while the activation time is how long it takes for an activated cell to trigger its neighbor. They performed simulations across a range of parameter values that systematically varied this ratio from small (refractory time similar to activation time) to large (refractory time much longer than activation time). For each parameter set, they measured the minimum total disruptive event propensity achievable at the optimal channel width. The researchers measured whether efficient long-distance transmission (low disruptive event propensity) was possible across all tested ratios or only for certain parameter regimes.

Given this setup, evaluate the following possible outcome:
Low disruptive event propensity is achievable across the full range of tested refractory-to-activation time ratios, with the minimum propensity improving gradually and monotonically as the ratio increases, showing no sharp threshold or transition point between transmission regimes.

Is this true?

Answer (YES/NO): NO